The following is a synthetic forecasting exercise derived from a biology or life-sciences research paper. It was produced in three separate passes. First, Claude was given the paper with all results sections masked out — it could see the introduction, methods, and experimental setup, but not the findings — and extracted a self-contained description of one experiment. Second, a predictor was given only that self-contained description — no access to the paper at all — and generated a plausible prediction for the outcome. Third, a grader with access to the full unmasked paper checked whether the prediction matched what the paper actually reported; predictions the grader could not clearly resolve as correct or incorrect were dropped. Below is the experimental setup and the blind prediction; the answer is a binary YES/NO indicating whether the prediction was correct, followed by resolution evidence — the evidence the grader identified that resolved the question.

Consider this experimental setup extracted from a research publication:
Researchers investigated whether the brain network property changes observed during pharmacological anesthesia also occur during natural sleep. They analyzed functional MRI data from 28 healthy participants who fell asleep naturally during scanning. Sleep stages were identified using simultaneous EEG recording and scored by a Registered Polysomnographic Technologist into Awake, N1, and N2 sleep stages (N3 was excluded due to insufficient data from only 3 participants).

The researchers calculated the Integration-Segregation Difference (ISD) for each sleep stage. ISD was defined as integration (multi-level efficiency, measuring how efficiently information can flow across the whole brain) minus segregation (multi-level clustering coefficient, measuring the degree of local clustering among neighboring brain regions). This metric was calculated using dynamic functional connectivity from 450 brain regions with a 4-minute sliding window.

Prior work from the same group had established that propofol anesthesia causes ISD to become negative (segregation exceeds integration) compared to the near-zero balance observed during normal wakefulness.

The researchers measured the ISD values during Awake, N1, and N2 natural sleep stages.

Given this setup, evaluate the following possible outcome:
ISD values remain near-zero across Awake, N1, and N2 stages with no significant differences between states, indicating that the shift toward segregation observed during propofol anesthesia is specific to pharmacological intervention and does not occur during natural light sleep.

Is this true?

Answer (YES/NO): NO